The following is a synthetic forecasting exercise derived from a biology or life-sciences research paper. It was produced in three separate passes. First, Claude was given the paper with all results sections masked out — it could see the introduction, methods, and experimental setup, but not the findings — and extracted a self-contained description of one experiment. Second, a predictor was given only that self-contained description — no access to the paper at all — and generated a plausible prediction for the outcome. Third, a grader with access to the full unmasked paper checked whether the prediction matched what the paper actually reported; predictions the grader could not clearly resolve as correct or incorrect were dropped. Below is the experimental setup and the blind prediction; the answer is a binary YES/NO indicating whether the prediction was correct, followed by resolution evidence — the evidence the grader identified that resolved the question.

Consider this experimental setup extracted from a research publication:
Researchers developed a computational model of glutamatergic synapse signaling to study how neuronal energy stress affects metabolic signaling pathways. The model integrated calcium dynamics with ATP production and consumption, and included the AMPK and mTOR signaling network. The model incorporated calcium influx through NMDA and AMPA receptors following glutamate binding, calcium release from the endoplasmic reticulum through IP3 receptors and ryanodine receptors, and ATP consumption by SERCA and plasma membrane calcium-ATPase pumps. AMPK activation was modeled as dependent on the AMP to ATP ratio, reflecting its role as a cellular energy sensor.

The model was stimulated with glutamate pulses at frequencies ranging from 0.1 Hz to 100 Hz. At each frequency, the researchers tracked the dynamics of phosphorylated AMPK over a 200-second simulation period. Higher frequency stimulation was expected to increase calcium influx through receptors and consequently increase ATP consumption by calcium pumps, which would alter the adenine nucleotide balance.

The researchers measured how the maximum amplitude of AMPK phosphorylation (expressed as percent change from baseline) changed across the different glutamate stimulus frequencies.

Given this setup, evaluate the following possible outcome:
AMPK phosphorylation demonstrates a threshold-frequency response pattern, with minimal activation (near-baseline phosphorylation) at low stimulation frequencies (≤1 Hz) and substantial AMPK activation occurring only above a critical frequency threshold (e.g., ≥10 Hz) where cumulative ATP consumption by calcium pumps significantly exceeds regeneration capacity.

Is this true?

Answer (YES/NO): NO